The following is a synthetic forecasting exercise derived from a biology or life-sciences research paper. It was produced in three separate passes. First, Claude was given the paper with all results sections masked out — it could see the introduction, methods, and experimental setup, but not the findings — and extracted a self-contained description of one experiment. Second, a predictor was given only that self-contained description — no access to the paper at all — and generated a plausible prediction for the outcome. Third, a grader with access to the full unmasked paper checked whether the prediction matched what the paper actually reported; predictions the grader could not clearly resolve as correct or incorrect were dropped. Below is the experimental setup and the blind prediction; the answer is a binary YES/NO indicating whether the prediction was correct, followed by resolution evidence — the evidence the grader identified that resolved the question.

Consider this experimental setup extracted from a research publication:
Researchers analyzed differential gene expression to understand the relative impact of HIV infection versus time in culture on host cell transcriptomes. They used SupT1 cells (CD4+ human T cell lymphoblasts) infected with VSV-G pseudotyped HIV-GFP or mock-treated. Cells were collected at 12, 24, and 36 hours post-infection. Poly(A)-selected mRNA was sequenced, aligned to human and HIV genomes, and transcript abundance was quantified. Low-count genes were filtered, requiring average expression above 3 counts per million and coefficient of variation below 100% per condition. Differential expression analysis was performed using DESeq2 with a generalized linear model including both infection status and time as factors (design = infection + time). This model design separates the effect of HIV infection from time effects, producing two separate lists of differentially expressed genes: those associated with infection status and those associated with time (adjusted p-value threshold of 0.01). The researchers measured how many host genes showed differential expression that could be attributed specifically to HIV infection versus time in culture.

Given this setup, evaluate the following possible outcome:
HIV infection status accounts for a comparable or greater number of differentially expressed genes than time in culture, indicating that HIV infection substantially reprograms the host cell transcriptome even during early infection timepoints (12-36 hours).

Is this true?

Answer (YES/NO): YES